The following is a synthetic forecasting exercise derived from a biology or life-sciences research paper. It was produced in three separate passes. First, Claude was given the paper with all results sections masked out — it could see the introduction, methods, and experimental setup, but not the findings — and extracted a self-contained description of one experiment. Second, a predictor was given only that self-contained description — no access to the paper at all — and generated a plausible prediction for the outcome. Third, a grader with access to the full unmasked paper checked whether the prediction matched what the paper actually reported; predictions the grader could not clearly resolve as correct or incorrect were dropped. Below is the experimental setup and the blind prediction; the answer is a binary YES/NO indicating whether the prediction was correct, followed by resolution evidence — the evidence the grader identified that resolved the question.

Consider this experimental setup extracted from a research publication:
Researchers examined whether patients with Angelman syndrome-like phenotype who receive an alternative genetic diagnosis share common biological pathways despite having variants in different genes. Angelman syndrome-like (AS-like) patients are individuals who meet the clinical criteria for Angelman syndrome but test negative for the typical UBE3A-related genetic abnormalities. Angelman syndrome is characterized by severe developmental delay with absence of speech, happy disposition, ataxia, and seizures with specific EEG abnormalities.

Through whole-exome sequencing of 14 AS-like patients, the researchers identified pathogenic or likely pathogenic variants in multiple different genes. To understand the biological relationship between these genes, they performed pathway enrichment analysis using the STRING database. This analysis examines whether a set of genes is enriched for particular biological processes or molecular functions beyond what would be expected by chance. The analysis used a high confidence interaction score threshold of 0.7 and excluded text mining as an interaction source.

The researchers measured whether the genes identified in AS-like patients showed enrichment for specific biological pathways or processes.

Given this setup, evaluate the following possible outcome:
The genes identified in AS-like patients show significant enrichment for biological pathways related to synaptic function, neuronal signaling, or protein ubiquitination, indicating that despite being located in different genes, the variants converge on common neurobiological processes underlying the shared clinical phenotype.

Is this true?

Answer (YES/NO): NO